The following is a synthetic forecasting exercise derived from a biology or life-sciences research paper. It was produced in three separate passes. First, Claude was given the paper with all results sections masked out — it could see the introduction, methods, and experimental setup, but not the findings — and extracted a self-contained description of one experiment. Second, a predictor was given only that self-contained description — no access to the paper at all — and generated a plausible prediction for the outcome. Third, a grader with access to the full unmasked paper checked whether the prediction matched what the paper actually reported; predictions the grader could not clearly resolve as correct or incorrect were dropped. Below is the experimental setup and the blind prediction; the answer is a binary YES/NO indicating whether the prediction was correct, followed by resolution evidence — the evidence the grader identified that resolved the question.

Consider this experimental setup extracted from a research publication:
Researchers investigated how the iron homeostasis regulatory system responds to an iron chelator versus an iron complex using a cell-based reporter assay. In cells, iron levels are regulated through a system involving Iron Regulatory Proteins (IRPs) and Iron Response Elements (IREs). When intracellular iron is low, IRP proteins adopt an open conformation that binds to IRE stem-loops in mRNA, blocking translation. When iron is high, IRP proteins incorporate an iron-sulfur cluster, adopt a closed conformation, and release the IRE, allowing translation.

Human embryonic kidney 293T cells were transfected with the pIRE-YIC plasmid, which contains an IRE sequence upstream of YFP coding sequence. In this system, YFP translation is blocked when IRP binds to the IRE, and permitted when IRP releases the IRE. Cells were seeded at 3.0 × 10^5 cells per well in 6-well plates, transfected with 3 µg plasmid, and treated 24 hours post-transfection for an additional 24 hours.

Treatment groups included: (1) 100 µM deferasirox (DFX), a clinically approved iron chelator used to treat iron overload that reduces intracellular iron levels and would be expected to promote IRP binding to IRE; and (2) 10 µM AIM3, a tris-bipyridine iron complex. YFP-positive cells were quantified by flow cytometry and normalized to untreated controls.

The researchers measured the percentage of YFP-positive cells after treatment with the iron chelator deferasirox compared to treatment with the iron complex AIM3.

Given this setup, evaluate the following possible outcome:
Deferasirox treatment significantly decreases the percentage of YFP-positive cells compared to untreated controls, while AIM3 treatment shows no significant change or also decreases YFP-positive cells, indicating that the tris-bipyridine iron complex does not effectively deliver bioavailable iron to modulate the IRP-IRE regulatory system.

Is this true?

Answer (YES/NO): NO